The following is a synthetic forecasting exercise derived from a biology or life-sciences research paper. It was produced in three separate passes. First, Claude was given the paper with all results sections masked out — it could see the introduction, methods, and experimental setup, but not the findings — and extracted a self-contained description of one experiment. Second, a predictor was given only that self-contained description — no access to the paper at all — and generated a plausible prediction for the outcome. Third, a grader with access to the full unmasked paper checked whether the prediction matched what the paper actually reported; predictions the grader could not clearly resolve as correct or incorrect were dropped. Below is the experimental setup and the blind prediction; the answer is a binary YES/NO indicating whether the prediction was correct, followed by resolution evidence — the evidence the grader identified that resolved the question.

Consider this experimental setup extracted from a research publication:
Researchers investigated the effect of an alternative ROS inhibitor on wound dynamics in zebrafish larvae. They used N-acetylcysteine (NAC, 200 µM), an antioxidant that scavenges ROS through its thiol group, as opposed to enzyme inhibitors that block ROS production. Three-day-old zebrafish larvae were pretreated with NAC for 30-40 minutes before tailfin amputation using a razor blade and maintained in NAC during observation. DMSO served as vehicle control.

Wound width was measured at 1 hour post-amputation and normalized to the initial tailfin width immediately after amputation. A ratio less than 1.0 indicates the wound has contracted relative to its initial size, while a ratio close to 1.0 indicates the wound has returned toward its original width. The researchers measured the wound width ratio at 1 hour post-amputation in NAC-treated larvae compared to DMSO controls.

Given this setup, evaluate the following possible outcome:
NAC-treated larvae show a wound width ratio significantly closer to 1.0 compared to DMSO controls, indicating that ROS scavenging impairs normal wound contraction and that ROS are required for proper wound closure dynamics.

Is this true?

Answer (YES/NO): NO